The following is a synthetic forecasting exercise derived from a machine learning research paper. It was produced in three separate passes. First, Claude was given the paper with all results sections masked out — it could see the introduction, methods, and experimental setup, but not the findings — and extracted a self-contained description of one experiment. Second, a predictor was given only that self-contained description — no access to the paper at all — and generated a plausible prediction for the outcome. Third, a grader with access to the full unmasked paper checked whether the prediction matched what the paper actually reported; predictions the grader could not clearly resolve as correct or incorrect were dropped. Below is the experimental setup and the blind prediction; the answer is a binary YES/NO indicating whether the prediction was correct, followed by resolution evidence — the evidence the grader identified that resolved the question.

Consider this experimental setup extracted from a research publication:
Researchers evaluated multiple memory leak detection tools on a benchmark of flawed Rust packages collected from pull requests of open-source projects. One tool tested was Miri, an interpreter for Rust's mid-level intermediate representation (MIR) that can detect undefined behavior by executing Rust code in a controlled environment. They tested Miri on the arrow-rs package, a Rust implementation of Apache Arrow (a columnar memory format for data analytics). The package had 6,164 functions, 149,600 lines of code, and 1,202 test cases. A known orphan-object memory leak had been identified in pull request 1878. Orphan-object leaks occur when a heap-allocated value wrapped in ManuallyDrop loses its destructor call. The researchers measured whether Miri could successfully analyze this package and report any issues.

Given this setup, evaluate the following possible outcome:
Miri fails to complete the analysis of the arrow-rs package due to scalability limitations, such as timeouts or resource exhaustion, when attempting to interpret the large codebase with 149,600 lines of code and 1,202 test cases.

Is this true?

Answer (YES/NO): NO